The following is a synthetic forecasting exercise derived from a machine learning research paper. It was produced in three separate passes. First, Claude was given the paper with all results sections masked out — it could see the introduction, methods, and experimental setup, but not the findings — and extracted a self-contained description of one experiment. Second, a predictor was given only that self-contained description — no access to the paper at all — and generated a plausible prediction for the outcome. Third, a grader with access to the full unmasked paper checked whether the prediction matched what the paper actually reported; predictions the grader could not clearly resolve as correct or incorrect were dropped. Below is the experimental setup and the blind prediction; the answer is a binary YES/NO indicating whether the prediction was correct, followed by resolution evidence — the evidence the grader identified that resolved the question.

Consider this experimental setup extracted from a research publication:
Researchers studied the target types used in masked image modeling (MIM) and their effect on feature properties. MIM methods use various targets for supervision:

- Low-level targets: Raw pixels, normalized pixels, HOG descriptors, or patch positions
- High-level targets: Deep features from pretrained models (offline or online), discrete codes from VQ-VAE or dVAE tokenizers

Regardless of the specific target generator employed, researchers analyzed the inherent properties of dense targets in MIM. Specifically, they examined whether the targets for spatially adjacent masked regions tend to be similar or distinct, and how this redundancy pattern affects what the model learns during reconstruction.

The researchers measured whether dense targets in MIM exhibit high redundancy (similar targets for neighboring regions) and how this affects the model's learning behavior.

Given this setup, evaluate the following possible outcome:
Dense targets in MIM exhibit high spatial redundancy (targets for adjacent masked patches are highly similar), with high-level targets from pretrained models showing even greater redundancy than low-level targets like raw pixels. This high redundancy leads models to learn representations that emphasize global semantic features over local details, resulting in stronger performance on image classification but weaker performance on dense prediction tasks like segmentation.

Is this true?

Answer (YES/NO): NO